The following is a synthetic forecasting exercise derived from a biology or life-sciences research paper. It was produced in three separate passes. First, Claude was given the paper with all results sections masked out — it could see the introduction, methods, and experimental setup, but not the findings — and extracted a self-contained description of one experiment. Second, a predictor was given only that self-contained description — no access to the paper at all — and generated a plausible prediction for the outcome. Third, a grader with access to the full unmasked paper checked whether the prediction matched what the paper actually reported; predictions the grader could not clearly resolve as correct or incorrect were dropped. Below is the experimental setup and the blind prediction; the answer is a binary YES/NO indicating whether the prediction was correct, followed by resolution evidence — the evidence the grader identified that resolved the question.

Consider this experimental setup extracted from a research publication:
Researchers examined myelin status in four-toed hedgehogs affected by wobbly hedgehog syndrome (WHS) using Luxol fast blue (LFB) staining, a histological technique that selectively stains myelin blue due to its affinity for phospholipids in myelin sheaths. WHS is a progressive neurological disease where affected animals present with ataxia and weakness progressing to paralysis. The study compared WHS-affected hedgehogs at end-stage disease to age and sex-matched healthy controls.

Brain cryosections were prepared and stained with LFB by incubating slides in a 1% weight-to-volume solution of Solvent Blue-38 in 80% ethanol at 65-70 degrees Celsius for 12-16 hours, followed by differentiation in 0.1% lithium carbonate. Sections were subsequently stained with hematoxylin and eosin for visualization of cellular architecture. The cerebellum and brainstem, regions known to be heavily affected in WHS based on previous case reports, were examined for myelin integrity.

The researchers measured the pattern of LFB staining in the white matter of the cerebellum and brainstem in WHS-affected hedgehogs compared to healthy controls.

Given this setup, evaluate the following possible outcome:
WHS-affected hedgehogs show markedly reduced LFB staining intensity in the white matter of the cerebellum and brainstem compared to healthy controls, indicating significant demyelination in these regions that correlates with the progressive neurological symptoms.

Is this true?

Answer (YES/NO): NO